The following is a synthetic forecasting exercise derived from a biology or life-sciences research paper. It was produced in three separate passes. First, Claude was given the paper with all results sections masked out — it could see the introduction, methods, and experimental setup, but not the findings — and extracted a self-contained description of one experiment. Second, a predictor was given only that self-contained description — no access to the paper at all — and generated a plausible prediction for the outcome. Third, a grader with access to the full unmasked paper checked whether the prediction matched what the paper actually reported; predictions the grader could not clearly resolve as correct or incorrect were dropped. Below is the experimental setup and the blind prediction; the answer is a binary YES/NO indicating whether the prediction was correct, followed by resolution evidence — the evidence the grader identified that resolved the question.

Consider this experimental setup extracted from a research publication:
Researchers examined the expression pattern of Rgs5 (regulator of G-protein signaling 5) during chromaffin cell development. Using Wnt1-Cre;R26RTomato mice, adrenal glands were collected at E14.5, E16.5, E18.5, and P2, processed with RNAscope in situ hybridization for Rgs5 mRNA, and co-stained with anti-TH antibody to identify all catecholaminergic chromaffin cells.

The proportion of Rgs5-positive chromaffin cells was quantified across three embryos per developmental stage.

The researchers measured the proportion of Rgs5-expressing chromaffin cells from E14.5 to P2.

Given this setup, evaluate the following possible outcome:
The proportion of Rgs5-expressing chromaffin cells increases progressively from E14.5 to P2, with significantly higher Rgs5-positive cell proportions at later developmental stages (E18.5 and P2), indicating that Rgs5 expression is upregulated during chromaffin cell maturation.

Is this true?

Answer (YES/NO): NO